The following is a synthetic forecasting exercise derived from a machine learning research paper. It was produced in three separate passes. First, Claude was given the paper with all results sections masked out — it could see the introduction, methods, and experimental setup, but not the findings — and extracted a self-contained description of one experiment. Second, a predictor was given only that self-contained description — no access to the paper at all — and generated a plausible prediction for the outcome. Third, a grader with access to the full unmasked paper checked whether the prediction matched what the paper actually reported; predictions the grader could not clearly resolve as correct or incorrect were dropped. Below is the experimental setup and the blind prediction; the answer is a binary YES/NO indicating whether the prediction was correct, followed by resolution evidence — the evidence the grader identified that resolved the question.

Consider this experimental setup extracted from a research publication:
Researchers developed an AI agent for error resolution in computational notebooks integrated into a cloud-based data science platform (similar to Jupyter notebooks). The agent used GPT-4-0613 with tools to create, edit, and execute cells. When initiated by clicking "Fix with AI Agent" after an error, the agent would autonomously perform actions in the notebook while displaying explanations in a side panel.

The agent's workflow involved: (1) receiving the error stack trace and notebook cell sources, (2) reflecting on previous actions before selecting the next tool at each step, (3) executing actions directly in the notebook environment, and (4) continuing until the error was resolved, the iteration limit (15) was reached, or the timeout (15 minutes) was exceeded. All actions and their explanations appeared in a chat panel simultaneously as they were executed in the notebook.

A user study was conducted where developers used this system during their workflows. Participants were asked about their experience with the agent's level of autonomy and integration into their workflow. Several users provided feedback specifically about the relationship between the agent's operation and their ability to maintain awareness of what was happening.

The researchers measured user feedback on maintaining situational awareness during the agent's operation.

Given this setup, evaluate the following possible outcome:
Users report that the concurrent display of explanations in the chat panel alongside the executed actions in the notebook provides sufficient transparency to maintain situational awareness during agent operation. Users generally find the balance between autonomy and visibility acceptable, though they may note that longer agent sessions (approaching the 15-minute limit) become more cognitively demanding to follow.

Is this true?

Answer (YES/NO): NO